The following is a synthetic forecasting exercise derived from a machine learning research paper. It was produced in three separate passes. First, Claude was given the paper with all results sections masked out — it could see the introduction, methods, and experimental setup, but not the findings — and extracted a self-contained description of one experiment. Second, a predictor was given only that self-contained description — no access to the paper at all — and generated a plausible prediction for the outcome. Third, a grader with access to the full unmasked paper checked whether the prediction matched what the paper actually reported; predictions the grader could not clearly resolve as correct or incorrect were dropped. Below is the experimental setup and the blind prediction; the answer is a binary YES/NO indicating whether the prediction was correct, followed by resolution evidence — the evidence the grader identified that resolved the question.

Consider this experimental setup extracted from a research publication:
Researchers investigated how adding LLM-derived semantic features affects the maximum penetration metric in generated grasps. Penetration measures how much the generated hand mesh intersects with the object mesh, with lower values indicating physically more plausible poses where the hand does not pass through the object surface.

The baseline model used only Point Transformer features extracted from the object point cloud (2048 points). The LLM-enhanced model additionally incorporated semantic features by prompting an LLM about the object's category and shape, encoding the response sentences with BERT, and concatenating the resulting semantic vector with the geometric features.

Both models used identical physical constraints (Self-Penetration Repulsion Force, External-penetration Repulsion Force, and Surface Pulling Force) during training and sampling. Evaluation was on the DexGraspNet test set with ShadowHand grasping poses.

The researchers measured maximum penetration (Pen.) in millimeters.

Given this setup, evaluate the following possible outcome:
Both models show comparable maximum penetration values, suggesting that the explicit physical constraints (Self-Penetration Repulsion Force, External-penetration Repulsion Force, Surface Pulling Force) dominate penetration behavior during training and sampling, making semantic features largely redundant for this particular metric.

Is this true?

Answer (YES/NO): NO